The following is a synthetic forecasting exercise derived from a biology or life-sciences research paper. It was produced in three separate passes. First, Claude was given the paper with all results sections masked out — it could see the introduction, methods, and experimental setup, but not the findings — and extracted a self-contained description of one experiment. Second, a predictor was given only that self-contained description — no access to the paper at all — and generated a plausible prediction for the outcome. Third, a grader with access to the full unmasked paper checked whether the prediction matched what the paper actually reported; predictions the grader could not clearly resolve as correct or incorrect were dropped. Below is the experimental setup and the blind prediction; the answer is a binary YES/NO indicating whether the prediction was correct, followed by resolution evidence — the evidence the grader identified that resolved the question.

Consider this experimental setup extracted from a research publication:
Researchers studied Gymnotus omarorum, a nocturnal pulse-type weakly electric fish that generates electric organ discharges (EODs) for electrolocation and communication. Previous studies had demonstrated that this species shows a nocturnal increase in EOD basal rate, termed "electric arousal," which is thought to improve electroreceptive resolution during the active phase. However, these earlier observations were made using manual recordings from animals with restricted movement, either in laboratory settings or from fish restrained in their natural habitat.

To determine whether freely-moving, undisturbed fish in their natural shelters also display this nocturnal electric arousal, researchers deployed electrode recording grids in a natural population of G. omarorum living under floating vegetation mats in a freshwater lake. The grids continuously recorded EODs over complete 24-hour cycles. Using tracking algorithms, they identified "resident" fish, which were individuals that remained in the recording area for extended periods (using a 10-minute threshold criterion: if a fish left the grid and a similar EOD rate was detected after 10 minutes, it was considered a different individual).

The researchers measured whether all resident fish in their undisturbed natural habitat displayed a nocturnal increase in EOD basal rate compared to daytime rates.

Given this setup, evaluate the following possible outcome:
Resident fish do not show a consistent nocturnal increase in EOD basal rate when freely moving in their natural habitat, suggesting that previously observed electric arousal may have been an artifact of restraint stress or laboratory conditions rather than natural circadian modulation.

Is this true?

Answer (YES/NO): NO